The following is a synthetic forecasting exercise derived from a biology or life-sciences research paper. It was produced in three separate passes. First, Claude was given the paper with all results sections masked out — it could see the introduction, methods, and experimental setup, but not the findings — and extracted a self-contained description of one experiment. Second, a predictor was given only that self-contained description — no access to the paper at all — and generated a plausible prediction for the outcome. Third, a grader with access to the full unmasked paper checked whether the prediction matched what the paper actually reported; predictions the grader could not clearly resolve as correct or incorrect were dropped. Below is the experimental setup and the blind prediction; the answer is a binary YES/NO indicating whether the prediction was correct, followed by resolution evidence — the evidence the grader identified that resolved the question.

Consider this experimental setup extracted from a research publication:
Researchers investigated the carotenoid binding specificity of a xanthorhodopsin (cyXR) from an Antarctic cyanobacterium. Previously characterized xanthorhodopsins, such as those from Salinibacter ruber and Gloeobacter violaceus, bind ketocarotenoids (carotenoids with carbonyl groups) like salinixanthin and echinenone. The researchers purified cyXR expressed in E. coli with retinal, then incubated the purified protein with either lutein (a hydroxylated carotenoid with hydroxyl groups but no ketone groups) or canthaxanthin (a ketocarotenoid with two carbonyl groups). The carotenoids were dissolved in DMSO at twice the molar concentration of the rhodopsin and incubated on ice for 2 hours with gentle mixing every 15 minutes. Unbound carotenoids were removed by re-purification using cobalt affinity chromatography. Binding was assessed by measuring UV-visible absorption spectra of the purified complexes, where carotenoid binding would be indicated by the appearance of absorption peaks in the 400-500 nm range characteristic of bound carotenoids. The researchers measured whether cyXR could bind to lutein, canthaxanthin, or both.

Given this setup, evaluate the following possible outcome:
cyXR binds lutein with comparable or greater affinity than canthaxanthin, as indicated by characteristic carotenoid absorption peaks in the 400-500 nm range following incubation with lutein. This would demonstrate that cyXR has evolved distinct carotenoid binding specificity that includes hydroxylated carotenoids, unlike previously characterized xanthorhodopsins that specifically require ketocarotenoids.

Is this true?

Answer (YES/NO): YES